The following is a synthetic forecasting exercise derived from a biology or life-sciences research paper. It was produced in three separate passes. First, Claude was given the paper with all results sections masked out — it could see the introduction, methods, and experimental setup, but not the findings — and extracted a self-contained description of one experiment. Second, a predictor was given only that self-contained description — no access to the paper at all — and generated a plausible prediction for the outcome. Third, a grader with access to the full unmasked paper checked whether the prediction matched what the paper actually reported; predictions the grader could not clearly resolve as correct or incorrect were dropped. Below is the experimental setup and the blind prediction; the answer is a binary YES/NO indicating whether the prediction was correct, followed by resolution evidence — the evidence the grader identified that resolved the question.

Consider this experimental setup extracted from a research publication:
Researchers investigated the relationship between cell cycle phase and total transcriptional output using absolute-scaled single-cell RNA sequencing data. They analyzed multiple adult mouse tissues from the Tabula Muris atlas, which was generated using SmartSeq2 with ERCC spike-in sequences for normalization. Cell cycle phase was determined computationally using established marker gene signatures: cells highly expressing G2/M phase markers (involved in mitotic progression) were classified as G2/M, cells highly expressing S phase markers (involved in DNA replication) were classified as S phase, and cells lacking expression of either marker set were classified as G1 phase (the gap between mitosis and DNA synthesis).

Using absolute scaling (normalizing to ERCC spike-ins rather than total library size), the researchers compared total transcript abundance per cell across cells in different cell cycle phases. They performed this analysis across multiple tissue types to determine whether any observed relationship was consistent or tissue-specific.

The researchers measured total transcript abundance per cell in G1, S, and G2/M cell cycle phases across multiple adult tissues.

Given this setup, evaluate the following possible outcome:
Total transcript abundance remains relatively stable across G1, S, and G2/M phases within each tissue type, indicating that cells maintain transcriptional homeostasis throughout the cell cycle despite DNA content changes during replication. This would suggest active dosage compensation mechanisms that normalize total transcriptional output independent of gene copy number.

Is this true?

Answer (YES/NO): NO